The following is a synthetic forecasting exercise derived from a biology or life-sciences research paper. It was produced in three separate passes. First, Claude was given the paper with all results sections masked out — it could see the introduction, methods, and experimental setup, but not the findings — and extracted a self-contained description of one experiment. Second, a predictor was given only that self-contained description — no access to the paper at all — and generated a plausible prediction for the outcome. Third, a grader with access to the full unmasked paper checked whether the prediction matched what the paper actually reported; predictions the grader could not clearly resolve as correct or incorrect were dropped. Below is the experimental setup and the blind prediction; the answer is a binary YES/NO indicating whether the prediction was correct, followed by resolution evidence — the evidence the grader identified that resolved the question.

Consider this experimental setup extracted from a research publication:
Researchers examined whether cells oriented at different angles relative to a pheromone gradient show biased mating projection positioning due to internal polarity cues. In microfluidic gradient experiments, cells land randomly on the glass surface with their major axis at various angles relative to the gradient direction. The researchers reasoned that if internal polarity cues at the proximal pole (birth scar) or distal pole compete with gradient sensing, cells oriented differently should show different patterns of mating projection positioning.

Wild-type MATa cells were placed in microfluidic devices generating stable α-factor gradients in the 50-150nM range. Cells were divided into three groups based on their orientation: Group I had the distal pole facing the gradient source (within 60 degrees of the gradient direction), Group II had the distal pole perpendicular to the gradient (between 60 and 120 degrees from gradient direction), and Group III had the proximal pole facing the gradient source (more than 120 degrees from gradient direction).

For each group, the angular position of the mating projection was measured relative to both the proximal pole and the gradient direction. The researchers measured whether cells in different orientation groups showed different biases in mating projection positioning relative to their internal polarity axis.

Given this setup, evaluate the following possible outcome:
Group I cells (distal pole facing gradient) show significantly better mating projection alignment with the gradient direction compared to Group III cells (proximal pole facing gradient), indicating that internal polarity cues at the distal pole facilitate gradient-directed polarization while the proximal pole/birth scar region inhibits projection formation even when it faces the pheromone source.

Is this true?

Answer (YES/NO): YES